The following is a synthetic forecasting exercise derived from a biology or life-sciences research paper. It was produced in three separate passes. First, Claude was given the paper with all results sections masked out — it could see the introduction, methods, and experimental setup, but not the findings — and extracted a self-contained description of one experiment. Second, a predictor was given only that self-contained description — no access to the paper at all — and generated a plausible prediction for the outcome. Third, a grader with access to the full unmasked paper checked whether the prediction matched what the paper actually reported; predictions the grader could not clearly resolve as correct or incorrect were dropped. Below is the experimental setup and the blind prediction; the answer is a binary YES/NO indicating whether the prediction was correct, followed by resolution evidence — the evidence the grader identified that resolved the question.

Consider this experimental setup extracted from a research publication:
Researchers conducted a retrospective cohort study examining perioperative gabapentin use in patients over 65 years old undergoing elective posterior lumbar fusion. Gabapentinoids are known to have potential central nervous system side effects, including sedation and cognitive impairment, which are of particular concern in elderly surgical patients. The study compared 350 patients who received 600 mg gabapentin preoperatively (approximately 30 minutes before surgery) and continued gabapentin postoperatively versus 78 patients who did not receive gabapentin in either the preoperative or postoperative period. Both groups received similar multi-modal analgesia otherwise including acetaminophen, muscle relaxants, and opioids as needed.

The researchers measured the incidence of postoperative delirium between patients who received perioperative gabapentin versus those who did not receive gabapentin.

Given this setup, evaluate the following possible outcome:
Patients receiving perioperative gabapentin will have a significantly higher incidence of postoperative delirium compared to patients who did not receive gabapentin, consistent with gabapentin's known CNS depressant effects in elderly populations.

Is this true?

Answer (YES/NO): NO